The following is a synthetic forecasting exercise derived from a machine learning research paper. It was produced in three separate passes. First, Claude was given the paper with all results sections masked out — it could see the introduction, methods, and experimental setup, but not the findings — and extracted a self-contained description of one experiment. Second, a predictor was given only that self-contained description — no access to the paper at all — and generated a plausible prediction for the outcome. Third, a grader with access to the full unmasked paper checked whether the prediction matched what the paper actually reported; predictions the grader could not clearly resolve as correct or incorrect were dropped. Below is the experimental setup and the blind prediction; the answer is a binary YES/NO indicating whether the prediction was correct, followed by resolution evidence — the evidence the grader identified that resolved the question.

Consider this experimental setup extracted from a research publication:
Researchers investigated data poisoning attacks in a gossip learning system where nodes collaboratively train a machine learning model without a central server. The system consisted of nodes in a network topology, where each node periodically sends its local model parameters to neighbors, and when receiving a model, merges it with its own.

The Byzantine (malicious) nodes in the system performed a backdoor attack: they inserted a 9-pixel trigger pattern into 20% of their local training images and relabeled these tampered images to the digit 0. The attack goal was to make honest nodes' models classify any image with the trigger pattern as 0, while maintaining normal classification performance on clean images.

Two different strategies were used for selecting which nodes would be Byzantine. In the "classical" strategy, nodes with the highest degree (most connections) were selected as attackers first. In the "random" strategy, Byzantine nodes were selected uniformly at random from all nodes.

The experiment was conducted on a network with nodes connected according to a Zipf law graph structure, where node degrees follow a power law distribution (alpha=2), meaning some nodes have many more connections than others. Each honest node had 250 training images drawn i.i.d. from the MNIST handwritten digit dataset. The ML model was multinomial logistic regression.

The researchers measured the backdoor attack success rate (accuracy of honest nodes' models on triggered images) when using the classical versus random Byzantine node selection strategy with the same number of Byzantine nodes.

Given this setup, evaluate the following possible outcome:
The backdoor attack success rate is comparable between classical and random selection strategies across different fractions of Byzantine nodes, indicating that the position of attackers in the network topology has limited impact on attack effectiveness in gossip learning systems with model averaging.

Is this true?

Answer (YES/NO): NO